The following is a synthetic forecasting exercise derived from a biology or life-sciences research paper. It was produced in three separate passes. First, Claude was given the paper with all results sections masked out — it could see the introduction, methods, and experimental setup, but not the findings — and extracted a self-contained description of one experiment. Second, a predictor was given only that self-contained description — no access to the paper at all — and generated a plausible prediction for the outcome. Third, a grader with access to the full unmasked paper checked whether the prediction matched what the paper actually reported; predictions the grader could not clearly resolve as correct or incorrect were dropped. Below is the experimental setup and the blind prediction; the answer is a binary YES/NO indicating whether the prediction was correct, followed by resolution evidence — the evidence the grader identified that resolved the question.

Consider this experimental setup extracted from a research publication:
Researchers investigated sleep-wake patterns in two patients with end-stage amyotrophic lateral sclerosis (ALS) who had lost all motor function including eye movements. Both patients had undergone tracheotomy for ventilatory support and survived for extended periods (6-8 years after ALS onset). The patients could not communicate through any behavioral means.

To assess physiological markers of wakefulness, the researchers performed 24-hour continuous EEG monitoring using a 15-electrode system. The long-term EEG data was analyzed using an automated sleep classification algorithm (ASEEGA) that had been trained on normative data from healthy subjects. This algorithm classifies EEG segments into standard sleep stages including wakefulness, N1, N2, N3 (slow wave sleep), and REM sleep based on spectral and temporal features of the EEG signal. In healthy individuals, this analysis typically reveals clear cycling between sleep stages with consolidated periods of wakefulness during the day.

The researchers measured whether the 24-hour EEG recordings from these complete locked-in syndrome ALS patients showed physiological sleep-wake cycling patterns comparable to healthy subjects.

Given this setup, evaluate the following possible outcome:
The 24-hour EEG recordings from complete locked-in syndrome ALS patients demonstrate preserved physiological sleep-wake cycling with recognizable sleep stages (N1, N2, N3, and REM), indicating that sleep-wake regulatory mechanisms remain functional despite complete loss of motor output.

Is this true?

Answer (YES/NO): NO